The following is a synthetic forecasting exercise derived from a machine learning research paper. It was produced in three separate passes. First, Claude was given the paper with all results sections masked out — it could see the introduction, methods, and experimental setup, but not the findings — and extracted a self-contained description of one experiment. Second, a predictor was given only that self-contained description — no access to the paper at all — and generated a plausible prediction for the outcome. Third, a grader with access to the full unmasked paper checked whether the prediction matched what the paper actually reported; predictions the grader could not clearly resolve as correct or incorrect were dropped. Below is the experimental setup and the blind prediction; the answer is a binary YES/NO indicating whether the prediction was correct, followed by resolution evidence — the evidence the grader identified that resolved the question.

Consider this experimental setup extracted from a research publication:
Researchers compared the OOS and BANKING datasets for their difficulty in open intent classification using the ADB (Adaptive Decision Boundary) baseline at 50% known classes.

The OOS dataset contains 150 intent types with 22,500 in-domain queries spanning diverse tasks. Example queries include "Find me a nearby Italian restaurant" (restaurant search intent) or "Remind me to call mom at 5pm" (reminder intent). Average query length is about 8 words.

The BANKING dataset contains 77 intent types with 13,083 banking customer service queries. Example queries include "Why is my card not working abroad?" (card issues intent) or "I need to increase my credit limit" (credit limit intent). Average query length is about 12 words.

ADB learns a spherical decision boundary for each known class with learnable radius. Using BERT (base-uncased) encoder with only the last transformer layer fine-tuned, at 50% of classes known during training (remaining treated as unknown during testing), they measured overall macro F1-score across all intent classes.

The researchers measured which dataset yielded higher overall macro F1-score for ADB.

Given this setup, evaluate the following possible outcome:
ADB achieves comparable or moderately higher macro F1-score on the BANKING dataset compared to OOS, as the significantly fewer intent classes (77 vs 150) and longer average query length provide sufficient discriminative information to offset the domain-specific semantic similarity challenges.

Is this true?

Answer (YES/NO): NO